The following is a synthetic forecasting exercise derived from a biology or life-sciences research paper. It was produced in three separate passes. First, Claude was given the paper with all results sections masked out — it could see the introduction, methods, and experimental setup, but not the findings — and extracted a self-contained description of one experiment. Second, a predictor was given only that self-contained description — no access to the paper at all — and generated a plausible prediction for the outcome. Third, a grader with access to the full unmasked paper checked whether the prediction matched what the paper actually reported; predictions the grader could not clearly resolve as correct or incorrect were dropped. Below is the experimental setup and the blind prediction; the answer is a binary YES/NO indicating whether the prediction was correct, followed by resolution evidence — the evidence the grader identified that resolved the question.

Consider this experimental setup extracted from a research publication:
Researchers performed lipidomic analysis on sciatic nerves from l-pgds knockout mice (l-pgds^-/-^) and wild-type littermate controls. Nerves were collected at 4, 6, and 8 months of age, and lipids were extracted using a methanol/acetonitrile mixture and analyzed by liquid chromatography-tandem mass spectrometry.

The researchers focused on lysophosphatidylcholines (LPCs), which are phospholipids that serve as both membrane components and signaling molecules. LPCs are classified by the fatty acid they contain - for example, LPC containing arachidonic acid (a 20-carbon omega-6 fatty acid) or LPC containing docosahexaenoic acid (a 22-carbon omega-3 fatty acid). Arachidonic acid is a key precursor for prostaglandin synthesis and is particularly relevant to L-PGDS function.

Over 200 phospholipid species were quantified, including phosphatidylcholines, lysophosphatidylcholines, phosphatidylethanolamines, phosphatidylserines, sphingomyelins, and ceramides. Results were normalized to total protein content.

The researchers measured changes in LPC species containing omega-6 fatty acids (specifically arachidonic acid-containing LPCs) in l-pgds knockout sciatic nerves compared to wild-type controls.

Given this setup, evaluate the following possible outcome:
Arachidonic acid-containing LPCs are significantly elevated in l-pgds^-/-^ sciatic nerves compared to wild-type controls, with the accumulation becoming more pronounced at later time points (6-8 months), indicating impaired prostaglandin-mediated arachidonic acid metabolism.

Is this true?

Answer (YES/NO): NO